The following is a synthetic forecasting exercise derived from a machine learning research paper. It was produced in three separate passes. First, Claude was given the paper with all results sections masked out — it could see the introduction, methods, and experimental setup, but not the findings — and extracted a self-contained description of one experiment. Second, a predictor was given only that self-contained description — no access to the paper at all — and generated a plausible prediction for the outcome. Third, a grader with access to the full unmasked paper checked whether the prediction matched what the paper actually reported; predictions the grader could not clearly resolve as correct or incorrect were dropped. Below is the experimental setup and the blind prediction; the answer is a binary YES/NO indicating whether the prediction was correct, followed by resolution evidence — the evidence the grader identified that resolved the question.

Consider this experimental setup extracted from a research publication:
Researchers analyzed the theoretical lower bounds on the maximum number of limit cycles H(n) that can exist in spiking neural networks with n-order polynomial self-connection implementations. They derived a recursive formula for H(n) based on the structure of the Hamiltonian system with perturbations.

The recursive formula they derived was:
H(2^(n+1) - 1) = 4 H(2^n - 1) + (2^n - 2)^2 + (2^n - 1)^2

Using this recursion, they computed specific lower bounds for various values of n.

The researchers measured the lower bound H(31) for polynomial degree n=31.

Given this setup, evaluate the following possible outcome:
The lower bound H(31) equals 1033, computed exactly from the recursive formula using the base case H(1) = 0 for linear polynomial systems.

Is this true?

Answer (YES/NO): NO